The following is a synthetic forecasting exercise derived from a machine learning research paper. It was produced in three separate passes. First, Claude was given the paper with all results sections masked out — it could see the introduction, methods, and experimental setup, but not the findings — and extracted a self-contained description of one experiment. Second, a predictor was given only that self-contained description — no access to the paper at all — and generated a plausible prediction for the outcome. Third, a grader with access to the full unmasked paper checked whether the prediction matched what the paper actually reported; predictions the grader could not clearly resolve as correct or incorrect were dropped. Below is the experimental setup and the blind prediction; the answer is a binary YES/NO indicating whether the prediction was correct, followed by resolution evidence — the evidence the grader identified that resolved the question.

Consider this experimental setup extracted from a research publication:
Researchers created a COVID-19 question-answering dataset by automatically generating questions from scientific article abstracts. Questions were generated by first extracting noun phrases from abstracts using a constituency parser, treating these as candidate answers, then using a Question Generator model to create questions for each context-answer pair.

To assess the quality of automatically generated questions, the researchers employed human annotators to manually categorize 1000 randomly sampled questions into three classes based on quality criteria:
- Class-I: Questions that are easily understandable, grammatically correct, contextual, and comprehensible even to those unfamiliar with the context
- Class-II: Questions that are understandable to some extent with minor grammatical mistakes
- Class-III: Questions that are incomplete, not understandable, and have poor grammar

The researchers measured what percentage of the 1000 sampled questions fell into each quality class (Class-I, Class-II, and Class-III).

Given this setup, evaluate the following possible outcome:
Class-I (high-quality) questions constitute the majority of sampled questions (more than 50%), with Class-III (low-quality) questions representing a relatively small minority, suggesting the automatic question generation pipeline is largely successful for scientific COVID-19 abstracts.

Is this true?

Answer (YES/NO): NO